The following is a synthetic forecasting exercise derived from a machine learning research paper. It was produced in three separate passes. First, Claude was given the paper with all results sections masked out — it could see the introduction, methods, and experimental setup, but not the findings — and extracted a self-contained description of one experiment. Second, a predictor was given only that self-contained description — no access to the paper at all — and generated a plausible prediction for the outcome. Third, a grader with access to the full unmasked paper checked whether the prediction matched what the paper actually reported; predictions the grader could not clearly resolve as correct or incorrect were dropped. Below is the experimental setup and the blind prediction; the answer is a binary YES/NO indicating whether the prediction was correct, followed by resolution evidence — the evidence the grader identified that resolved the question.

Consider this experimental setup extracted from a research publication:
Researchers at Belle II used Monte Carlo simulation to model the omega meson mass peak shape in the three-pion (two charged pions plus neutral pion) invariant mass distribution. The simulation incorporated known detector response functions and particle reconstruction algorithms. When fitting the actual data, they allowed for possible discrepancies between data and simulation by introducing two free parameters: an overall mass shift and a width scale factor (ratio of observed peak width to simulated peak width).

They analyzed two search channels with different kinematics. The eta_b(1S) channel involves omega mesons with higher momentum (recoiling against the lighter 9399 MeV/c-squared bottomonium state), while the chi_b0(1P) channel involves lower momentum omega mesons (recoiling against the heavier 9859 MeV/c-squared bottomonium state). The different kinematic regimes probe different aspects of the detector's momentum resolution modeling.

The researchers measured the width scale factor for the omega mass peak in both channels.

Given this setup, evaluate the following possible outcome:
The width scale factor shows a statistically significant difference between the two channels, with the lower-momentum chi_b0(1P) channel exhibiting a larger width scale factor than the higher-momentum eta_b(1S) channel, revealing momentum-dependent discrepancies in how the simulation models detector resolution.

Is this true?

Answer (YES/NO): NO